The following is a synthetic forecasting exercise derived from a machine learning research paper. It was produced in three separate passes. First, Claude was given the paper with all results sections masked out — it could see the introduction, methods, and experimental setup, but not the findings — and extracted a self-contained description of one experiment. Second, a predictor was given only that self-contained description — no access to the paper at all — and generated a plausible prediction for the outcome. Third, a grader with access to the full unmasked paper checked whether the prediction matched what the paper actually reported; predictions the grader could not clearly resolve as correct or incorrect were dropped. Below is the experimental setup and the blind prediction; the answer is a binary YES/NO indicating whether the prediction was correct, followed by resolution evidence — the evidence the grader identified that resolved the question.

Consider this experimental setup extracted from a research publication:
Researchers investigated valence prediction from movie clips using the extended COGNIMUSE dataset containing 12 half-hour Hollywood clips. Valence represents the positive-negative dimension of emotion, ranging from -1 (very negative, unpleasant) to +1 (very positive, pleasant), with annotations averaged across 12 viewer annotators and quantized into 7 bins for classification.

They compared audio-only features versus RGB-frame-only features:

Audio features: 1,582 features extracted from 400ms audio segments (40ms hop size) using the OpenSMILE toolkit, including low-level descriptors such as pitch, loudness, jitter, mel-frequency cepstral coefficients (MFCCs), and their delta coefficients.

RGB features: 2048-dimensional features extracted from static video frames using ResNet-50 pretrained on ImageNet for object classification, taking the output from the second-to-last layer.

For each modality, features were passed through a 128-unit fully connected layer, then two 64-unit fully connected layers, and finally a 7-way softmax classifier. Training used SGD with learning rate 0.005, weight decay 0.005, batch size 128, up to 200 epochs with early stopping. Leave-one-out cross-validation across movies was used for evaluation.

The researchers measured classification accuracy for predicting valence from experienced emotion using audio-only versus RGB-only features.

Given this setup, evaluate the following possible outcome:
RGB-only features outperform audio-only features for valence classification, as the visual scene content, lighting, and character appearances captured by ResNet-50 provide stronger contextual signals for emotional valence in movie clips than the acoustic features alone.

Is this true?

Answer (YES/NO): NO